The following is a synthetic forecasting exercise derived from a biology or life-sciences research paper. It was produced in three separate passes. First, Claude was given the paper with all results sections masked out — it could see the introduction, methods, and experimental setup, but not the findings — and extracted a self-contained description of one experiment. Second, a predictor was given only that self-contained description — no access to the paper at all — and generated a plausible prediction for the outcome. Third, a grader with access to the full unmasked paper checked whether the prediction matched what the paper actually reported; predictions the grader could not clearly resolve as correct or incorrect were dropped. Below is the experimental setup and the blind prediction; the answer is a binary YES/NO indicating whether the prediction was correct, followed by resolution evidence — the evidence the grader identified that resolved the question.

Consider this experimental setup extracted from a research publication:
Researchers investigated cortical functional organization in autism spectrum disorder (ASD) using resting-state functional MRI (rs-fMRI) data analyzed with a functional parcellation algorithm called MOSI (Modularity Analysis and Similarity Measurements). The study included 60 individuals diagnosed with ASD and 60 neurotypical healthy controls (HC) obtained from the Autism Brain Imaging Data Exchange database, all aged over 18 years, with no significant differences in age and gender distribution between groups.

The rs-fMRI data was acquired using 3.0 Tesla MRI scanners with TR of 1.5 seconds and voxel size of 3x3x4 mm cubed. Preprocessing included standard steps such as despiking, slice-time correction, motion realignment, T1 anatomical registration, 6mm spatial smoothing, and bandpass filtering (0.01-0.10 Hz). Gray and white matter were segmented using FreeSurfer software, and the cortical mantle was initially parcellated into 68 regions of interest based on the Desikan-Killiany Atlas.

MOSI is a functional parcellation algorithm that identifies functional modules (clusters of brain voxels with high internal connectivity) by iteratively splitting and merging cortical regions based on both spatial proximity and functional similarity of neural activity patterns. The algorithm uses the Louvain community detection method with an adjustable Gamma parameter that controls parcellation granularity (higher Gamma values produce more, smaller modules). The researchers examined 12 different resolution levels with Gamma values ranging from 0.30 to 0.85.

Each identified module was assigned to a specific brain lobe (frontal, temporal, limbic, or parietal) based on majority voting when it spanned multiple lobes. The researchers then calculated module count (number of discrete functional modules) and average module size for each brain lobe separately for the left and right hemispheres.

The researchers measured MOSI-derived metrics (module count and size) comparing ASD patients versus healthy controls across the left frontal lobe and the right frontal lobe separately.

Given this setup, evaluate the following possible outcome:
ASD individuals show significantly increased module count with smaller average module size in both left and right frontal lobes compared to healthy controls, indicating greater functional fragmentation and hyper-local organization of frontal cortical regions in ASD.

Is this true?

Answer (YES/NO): NO